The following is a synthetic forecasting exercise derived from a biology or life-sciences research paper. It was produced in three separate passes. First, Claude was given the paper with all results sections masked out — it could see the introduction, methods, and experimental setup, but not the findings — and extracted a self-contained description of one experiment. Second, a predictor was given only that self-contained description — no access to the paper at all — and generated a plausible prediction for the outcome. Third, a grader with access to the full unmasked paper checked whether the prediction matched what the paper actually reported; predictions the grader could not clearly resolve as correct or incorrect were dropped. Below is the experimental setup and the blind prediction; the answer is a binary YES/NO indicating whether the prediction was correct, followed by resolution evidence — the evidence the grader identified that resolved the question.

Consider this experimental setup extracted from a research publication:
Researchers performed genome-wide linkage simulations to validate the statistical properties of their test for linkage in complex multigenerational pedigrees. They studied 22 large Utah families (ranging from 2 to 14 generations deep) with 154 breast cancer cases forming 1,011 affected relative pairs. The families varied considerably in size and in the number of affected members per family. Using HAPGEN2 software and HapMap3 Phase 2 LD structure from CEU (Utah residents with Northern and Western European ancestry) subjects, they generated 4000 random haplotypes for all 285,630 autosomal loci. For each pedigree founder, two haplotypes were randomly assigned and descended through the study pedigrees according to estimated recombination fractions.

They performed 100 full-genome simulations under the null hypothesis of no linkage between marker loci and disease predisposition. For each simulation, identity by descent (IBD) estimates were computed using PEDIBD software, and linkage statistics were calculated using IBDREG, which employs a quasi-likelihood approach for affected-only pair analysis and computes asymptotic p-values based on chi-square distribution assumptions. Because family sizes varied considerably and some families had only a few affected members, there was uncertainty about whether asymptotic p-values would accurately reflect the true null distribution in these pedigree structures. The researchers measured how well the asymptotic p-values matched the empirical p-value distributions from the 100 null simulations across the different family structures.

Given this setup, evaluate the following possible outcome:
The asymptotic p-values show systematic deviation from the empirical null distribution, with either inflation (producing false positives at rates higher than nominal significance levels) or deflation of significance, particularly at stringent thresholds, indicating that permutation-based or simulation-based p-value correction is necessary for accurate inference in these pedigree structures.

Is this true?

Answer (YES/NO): YES